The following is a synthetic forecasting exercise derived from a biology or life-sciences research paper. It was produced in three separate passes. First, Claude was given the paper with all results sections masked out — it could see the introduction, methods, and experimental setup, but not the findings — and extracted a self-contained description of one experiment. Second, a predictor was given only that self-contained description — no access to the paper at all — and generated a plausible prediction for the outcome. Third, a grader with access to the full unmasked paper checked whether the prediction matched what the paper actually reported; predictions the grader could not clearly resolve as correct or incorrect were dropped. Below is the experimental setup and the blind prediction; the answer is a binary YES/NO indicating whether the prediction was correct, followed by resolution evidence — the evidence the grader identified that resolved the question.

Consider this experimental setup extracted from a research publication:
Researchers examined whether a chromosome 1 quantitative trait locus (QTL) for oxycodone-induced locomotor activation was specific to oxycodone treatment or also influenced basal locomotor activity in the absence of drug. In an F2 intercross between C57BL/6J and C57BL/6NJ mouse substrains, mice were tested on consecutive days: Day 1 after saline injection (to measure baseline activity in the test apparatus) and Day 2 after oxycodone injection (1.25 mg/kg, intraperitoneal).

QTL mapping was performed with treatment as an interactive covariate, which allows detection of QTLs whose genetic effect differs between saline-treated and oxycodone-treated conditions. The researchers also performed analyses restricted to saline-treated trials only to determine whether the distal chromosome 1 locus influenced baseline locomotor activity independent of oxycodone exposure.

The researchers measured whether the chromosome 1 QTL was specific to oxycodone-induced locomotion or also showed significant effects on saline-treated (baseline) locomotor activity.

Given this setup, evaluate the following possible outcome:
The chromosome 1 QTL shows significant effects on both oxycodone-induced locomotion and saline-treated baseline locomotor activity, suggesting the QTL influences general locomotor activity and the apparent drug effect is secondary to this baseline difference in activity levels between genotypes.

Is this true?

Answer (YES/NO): NO